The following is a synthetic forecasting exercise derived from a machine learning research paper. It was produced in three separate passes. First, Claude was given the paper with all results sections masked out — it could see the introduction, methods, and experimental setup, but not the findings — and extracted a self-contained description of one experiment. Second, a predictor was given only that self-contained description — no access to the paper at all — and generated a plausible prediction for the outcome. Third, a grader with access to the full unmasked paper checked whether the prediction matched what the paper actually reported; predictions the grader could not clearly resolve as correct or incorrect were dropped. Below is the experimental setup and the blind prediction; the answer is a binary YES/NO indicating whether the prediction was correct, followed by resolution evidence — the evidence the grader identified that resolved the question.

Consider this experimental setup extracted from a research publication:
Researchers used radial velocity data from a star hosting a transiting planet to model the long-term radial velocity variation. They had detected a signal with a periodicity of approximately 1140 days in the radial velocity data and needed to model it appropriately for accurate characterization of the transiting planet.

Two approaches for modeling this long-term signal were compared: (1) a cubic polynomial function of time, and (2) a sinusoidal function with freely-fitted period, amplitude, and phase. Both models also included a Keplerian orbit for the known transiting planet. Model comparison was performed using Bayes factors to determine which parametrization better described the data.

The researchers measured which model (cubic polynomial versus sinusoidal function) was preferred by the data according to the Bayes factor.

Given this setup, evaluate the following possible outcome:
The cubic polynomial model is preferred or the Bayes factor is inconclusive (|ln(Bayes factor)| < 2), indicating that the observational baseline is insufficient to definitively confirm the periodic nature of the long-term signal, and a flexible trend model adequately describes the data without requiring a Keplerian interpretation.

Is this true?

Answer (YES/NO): NO